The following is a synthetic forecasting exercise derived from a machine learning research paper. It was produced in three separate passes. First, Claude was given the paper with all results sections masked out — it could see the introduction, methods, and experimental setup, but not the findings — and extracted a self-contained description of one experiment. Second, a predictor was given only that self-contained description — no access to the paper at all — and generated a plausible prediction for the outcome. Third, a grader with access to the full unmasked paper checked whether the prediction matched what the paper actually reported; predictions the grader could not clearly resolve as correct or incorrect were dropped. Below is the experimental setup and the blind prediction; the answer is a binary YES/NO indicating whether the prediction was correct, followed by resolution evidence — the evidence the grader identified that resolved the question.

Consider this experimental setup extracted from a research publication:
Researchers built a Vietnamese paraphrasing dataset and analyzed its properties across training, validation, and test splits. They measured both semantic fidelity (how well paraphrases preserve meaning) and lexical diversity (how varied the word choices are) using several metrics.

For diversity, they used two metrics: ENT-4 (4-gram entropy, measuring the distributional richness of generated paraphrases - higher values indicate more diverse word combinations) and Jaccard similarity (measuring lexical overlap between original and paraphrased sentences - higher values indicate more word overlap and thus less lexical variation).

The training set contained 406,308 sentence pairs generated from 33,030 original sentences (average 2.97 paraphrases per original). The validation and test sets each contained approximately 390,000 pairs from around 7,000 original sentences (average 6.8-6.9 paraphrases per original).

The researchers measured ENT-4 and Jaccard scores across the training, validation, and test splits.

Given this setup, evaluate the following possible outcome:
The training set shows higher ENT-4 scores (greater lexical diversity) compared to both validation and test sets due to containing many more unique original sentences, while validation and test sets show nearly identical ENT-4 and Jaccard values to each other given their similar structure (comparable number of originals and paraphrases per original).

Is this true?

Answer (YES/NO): NO